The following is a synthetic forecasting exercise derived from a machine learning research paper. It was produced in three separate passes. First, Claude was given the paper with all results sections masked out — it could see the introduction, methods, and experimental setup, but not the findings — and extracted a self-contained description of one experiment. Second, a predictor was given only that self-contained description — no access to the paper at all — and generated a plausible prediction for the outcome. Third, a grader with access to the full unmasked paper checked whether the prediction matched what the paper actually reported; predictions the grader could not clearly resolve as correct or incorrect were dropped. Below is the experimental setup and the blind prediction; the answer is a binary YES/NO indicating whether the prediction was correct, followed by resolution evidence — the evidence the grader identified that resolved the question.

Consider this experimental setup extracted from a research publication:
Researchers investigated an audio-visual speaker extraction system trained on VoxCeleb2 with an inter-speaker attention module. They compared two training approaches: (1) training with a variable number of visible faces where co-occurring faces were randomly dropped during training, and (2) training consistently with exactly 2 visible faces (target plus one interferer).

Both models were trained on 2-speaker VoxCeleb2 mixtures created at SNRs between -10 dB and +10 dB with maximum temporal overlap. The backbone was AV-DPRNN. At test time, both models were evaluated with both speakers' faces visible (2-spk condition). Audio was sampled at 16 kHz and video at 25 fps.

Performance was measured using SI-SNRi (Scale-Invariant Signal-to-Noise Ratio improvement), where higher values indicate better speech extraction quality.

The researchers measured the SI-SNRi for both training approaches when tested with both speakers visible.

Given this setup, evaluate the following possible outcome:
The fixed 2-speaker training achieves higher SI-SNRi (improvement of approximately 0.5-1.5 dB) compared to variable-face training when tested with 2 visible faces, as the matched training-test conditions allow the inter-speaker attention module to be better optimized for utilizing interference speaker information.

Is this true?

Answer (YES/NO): NO